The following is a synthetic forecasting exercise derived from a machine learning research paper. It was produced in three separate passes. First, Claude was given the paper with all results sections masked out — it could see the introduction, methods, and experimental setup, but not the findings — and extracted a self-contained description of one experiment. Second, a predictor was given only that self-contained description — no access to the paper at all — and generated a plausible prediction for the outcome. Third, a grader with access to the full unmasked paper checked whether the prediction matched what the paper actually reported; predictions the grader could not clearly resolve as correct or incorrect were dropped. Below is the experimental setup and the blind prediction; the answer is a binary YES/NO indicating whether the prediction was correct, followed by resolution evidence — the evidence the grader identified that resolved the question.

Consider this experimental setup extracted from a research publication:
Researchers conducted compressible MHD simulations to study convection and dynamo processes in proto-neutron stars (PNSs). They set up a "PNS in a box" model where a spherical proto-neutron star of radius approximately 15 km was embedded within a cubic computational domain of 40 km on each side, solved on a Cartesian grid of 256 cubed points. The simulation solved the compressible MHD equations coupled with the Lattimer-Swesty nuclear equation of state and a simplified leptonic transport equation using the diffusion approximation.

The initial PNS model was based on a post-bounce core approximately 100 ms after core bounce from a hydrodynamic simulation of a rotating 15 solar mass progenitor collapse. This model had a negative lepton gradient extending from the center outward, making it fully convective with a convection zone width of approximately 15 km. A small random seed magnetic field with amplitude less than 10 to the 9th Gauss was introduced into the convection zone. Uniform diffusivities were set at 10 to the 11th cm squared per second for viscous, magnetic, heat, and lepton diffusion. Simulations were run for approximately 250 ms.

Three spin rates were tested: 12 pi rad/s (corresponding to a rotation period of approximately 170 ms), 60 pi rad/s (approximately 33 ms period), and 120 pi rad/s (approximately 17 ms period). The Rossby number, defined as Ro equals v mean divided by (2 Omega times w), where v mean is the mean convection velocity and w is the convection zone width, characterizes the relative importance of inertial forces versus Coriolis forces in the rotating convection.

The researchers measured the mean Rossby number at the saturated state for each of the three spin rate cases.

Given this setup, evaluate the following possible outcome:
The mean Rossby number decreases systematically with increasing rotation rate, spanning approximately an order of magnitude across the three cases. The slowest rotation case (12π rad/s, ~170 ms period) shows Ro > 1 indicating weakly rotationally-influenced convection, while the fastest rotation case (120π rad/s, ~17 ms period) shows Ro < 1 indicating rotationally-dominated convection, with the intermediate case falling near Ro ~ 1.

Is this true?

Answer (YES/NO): NO